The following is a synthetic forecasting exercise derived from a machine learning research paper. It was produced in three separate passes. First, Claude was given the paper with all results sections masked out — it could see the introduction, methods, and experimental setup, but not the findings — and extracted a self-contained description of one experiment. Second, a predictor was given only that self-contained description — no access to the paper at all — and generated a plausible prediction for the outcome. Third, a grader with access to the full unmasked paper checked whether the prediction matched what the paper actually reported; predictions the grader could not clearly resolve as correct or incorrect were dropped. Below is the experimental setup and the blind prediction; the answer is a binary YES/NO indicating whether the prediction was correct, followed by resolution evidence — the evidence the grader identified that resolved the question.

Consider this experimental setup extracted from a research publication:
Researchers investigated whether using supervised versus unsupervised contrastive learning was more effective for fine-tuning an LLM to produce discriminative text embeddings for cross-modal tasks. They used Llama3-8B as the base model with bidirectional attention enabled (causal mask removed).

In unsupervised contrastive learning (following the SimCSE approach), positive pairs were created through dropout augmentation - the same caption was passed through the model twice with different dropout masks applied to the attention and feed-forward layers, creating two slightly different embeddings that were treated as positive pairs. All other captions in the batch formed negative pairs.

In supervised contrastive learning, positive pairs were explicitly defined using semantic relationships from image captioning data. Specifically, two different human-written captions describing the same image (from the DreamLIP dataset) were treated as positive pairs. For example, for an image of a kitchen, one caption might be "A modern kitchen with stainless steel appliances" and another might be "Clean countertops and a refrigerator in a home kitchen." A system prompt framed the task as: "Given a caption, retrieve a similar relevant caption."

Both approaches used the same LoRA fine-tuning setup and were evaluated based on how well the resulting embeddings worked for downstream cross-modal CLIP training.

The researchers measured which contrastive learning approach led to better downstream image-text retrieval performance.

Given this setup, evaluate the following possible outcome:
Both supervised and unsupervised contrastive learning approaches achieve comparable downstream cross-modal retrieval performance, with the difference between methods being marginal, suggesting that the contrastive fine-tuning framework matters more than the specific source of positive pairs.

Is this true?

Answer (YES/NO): NO